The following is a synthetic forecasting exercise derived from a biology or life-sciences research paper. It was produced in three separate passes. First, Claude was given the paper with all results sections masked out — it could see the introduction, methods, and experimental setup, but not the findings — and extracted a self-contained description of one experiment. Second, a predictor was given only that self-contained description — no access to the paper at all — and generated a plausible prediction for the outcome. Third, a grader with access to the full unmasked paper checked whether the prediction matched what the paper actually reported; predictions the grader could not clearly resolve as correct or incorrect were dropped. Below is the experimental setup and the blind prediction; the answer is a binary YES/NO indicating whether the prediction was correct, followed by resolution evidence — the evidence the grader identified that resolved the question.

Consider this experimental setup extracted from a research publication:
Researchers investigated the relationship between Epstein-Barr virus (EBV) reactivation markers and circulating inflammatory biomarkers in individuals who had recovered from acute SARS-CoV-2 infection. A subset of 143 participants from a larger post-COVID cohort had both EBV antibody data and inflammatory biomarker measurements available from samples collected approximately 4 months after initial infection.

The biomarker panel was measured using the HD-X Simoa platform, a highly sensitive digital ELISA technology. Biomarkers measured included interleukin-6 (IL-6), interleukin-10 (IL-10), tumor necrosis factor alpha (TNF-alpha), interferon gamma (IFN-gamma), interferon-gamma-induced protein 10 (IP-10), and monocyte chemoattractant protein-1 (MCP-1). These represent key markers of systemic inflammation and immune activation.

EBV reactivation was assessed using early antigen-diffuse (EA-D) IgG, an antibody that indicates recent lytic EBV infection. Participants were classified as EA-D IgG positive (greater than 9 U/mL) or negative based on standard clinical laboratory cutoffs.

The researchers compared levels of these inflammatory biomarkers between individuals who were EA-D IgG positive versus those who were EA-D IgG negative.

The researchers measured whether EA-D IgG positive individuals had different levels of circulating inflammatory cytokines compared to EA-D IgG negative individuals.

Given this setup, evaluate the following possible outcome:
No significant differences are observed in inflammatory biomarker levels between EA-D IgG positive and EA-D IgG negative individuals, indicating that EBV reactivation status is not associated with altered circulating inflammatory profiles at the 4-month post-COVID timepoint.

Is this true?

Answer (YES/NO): YES